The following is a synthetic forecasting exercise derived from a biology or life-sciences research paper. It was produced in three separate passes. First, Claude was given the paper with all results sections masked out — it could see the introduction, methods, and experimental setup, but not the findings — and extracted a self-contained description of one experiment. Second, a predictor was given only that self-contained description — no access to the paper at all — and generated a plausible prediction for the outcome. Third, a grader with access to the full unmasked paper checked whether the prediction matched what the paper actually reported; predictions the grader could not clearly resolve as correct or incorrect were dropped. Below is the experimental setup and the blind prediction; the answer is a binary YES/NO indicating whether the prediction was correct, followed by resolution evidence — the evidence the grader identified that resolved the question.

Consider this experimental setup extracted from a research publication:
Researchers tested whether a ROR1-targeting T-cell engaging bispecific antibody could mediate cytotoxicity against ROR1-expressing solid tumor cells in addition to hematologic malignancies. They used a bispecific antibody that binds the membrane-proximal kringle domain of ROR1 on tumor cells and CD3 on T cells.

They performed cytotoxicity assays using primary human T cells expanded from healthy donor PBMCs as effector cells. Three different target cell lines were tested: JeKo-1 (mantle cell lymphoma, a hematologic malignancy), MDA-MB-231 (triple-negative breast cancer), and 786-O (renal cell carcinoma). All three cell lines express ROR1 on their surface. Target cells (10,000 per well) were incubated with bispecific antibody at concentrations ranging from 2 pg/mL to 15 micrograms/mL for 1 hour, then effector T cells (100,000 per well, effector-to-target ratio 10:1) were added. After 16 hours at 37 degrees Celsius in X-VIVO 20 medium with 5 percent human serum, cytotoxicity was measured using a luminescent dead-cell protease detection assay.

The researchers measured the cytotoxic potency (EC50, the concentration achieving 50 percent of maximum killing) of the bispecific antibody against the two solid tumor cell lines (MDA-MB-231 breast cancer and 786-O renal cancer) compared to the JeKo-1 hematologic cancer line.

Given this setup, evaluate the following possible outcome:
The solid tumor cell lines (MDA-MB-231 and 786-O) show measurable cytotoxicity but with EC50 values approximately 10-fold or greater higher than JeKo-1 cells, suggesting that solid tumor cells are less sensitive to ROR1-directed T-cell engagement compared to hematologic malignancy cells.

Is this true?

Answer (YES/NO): NO